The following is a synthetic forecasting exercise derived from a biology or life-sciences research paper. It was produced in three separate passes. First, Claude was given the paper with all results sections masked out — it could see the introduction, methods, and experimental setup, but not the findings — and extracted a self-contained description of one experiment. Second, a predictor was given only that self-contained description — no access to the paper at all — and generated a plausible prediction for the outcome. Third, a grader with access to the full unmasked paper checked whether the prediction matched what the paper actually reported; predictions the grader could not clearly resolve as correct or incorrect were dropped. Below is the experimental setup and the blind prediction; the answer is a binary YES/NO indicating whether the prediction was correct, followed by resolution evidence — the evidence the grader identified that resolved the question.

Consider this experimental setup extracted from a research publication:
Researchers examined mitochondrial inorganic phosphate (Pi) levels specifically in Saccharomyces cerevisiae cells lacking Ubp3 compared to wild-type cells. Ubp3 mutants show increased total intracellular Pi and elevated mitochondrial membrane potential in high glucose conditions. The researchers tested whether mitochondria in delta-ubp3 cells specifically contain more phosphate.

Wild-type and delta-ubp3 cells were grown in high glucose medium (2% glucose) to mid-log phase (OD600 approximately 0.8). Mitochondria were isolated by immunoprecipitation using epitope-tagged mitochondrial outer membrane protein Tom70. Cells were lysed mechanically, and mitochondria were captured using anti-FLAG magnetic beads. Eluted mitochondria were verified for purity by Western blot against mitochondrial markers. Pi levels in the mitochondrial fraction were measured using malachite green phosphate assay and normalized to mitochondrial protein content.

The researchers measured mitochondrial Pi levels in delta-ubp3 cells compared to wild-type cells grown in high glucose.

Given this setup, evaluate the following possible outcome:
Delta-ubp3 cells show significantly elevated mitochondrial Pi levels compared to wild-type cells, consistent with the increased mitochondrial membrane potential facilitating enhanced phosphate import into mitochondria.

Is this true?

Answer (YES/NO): NO